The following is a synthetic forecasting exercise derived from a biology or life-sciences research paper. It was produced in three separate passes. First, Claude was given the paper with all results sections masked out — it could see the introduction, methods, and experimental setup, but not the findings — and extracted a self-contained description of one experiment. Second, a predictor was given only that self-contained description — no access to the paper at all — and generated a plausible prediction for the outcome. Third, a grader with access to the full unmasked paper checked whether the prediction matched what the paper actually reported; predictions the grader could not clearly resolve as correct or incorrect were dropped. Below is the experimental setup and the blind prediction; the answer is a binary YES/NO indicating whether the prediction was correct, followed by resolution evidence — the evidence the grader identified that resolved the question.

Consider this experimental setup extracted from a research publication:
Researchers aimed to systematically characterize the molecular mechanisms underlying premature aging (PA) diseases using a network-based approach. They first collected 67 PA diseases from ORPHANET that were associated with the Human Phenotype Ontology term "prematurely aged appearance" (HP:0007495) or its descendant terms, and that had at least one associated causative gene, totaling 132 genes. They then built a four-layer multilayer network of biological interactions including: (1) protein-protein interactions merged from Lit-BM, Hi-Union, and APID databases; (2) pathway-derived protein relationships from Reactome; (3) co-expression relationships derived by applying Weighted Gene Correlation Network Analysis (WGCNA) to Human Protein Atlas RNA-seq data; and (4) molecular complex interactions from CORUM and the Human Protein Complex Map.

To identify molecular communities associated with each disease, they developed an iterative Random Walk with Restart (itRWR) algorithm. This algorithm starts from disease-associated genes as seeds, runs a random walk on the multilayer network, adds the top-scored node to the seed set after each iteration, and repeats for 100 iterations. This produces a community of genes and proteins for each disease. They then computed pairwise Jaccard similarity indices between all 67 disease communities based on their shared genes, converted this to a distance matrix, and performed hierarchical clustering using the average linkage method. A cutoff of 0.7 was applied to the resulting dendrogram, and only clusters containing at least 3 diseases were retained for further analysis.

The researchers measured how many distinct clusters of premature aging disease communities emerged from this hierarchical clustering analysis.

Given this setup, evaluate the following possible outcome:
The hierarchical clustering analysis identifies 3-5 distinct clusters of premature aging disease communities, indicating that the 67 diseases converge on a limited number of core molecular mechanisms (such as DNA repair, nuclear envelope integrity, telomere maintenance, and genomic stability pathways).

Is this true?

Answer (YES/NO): NO